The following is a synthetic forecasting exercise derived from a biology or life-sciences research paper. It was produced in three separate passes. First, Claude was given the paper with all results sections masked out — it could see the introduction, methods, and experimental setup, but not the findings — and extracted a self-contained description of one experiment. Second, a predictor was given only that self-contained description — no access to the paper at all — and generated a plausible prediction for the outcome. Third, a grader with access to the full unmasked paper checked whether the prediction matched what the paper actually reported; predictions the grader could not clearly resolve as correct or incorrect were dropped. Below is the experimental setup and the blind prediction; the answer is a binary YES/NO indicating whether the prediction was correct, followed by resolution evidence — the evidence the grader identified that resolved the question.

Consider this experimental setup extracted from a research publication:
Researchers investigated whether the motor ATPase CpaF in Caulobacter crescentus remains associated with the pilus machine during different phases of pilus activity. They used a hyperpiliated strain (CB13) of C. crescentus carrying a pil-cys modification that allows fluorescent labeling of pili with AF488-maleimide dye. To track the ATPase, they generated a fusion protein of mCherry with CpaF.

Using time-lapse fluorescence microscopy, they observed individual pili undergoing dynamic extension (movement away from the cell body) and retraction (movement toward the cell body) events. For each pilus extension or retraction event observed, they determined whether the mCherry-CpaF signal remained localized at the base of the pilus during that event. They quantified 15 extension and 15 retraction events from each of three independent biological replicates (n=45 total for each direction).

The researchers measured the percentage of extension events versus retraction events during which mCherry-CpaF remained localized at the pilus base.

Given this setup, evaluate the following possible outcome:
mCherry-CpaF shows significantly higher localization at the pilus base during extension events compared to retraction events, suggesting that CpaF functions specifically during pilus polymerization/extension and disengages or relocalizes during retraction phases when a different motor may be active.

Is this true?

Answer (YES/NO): NO